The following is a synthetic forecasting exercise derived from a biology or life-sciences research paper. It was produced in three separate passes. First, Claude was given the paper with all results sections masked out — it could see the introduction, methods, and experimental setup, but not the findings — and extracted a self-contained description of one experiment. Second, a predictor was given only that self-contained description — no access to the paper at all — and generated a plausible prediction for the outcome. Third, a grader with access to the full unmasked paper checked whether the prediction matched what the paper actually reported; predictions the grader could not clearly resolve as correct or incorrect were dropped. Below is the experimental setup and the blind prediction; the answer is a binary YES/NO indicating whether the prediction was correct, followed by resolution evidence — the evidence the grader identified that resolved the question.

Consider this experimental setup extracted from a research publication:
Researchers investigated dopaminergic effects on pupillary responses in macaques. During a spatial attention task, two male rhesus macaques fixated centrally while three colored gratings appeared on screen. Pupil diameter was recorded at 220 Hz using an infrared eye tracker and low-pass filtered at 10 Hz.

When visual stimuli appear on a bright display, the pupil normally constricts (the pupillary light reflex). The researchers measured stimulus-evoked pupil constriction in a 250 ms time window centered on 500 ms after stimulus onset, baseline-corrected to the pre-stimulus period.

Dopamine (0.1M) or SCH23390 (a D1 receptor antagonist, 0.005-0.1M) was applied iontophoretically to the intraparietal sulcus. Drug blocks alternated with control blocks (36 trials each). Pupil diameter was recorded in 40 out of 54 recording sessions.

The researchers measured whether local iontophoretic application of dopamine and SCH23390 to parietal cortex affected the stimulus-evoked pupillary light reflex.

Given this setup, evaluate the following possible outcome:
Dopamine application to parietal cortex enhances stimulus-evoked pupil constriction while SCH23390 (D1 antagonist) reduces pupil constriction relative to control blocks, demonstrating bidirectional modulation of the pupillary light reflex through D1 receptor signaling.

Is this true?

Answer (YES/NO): NO